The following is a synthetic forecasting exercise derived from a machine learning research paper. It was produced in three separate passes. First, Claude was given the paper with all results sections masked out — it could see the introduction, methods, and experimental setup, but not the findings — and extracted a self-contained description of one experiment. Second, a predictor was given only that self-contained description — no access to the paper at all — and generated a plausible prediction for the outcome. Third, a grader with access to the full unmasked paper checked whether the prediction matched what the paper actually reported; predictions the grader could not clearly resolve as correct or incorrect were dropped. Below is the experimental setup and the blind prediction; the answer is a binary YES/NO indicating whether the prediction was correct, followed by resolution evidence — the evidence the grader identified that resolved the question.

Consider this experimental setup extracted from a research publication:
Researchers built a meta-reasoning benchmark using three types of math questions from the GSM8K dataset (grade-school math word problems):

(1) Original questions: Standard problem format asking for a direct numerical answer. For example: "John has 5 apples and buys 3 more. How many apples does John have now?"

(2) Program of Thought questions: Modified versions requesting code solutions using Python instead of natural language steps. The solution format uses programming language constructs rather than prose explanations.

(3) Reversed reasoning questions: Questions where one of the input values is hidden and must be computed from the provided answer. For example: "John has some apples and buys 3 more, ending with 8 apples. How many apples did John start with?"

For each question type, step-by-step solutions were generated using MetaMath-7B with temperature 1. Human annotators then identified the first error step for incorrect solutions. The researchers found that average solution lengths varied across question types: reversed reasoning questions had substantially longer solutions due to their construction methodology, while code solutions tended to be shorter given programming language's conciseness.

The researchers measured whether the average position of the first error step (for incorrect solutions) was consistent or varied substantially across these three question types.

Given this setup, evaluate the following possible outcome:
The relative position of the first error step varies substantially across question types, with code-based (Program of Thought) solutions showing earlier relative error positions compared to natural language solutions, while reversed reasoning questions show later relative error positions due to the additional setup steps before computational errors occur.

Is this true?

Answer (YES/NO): NO